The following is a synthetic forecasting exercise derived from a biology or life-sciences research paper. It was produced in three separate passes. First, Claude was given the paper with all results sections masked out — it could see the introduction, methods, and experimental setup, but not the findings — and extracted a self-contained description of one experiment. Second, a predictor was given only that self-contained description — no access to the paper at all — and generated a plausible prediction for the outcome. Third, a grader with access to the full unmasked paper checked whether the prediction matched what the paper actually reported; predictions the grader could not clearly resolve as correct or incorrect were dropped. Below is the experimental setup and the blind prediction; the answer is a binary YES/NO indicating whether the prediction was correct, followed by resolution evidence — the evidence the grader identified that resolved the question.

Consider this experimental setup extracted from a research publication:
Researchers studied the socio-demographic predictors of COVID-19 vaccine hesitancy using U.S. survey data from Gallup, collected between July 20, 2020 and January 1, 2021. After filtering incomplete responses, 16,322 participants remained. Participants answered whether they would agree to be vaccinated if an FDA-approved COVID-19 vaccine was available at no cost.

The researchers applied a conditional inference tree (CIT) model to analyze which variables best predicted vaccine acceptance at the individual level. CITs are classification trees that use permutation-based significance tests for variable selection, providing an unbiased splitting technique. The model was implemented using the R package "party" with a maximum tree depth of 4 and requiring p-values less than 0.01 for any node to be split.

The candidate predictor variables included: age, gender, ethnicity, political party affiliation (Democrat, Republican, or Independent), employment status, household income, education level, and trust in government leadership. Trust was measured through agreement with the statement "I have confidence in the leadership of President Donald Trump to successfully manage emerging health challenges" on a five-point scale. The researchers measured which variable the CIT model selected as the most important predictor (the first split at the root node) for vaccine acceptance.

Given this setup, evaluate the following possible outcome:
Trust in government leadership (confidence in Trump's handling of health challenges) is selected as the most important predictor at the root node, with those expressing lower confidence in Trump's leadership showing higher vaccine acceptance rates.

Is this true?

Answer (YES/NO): YES